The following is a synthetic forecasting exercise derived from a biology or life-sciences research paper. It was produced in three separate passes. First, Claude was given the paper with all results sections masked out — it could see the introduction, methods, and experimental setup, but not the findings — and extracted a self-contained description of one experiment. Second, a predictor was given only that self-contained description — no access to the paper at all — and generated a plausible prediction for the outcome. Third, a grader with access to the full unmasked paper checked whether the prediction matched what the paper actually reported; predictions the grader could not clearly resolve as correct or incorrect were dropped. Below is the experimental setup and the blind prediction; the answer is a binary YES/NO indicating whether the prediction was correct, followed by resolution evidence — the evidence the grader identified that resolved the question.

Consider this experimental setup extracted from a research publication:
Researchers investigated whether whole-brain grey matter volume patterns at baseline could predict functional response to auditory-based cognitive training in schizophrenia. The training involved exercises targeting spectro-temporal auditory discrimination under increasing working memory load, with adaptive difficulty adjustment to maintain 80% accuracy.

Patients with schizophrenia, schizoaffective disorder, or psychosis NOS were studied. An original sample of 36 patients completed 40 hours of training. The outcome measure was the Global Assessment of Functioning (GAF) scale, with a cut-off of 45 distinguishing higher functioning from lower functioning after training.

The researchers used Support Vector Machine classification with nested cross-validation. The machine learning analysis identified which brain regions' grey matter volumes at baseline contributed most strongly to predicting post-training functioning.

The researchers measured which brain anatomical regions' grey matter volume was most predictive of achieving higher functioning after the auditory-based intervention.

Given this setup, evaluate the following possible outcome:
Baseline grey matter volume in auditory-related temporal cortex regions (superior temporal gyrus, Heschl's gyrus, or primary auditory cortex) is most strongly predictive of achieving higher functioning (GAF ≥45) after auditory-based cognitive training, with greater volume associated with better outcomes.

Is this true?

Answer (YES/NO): YES